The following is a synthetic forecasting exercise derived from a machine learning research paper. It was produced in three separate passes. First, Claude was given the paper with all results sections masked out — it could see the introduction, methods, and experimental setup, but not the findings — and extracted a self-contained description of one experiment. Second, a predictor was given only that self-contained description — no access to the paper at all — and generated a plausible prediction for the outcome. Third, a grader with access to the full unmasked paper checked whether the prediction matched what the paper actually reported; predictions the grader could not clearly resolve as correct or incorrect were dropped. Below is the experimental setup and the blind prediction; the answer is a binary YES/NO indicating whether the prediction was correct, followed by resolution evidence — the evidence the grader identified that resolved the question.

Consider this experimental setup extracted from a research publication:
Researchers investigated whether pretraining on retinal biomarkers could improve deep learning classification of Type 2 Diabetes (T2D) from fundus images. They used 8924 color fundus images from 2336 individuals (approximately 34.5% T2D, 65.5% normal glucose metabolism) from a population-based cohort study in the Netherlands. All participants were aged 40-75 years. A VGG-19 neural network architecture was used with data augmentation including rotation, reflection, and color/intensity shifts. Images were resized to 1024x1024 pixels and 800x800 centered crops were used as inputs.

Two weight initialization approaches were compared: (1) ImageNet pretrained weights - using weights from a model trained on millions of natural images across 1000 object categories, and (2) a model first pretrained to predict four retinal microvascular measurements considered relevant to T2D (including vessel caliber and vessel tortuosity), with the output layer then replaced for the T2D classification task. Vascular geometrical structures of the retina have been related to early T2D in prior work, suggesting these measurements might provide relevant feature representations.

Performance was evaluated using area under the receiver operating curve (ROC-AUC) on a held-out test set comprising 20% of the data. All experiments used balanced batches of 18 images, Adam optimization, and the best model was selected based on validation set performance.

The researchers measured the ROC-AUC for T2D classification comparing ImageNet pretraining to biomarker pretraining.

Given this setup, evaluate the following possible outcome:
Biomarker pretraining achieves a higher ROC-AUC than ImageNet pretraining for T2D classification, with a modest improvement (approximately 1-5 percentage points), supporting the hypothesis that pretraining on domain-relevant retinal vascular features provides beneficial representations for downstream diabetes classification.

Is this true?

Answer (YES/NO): NO